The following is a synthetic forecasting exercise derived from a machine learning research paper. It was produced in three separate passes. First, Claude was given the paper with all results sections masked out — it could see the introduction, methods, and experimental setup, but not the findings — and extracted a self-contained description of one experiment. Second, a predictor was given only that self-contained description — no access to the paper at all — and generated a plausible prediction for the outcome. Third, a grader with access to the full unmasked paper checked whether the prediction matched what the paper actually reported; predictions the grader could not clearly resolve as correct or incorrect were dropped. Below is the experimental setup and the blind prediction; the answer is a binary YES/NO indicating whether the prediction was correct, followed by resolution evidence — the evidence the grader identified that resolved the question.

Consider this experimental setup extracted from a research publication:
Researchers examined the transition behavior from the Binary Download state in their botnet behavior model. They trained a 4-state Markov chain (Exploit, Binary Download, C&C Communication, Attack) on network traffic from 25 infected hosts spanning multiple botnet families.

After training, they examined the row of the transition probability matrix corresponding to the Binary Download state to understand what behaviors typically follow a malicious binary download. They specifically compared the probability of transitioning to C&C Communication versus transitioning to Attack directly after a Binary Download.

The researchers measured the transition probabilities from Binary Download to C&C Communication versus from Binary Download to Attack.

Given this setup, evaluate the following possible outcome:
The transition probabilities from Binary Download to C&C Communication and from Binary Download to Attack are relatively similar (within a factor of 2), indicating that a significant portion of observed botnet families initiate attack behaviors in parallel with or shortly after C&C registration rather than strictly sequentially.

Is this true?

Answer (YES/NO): NO